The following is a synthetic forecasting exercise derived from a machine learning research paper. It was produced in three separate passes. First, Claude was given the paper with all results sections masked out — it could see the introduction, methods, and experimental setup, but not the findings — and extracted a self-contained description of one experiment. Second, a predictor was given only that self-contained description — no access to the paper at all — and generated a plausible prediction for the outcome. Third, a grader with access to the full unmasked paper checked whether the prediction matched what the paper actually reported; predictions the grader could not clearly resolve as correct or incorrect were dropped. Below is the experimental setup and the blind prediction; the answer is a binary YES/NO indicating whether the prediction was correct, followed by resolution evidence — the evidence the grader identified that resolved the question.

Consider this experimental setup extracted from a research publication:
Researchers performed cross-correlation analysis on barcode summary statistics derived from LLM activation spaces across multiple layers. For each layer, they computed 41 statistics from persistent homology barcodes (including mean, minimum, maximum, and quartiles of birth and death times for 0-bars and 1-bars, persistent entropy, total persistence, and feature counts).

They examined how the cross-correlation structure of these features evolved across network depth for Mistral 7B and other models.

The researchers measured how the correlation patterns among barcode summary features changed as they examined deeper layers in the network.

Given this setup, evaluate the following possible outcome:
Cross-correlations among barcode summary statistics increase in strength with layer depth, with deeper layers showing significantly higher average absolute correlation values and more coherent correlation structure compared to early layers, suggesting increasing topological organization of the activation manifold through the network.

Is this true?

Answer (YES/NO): YES